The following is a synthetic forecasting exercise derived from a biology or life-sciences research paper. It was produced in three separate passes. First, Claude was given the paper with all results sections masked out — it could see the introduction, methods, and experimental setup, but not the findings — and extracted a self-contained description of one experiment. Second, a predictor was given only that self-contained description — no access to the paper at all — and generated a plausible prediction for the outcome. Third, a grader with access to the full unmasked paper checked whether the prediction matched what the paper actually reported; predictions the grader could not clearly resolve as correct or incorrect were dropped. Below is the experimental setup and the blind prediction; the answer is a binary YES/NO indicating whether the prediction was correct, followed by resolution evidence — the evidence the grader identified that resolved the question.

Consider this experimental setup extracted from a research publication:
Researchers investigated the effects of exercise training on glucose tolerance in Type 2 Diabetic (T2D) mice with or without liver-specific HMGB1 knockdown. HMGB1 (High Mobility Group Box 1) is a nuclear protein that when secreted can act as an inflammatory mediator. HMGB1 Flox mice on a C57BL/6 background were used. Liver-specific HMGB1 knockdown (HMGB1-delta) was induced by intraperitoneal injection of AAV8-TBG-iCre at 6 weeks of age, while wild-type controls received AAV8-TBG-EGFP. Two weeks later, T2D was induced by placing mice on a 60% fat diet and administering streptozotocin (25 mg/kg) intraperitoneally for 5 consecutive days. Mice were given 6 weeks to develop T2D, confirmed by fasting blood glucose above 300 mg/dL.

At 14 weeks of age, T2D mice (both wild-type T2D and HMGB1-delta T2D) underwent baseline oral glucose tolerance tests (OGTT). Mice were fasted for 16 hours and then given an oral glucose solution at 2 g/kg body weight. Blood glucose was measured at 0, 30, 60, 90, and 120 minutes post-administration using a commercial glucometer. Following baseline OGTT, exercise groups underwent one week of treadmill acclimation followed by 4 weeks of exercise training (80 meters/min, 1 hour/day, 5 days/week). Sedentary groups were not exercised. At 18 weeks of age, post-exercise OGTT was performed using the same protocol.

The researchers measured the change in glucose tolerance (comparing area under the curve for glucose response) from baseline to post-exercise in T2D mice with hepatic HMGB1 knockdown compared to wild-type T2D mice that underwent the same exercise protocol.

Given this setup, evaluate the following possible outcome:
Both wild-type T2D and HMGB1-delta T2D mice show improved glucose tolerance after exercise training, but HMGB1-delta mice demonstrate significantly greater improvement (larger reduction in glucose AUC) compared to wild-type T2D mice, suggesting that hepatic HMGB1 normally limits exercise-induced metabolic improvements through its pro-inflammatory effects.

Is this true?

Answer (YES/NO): YES